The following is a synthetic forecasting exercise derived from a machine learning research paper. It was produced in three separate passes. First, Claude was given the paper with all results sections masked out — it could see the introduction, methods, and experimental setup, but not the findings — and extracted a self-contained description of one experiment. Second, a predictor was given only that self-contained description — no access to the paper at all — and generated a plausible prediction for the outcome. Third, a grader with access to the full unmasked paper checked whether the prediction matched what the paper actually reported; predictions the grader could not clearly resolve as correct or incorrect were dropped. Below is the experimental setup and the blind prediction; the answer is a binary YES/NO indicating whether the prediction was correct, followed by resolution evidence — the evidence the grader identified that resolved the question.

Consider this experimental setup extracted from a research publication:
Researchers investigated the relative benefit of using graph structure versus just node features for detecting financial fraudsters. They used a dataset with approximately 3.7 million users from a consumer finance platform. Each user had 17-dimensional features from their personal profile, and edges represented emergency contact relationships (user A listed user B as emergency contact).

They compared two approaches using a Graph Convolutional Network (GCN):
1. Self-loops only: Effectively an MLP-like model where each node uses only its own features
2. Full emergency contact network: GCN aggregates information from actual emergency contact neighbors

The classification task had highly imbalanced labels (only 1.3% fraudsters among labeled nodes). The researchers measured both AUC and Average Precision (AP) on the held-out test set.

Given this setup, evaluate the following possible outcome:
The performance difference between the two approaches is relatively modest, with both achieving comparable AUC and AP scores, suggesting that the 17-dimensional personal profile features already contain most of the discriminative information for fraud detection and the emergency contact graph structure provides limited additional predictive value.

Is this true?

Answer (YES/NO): NO